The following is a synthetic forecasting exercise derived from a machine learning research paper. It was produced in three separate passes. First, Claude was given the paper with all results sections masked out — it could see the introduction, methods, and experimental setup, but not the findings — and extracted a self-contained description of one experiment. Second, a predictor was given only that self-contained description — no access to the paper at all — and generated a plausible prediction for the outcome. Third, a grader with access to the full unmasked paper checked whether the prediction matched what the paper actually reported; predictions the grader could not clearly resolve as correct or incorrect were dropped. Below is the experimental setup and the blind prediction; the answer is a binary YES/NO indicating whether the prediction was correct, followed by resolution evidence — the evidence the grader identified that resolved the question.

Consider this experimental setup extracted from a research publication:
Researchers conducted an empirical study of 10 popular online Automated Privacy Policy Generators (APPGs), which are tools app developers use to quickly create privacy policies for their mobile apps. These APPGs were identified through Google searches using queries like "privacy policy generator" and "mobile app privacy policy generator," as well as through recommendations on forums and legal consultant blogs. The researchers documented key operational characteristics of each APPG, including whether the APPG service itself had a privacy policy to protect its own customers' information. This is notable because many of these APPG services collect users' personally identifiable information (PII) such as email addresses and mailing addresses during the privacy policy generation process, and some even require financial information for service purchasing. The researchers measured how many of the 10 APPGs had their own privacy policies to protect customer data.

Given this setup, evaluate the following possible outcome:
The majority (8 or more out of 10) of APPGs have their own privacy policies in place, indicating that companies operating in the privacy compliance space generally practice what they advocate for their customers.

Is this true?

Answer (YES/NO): NO